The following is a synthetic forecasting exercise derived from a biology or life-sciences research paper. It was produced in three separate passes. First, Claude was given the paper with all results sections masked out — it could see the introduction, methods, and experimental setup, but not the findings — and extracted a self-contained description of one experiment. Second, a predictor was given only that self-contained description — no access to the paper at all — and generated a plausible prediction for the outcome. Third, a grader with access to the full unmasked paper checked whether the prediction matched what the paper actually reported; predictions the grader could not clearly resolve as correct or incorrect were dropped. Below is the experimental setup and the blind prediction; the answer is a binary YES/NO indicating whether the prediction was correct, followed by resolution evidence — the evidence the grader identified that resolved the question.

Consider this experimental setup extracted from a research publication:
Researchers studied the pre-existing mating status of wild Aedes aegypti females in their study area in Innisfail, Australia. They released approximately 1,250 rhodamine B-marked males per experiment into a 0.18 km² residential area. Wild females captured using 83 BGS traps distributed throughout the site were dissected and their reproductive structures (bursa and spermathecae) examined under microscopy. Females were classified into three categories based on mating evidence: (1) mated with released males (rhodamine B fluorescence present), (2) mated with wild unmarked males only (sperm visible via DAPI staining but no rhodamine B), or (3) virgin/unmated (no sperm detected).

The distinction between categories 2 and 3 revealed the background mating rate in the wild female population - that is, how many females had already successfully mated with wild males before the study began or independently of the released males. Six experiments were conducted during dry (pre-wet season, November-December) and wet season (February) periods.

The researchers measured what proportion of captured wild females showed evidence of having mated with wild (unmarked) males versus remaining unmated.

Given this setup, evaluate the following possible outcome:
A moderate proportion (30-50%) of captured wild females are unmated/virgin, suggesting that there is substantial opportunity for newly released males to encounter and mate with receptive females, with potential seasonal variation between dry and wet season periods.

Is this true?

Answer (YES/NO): YES